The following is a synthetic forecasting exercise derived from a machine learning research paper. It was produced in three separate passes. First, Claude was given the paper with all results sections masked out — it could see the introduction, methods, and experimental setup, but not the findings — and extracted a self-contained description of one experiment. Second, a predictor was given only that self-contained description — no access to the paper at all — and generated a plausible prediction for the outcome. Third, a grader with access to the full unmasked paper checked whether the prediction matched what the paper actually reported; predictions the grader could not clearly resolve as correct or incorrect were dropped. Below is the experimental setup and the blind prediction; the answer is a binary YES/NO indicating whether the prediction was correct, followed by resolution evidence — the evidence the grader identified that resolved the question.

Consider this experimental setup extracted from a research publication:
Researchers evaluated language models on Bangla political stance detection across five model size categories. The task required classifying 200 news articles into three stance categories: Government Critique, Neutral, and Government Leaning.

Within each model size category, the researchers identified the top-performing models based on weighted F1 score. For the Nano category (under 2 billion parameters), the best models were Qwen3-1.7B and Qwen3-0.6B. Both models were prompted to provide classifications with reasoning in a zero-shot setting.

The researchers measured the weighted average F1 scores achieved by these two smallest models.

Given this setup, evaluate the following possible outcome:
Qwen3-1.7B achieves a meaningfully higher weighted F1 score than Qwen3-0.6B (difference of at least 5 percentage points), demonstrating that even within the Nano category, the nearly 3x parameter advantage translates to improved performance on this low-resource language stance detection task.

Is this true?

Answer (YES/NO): YES